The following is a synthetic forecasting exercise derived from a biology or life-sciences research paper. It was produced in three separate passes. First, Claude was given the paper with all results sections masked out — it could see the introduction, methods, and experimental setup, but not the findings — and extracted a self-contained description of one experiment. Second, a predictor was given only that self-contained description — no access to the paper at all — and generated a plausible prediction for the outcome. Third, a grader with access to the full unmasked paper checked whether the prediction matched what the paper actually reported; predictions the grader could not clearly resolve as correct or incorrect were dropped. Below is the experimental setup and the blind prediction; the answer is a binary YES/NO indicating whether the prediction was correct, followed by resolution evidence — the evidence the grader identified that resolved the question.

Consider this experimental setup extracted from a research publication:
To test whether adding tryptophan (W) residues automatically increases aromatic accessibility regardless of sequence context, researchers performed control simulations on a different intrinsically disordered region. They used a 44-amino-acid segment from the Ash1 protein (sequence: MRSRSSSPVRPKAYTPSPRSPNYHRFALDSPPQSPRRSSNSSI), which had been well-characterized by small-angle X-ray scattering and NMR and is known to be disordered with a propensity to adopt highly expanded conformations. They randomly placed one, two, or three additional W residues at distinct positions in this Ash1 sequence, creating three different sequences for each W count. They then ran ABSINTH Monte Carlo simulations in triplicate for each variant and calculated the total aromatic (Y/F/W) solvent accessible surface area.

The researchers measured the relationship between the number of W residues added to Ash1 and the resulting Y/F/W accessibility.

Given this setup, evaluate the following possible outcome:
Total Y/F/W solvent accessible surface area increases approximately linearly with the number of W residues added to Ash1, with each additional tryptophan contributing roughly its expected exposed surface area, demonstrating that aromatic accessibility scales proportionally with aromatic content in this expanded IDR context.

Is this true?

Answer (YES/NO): NO